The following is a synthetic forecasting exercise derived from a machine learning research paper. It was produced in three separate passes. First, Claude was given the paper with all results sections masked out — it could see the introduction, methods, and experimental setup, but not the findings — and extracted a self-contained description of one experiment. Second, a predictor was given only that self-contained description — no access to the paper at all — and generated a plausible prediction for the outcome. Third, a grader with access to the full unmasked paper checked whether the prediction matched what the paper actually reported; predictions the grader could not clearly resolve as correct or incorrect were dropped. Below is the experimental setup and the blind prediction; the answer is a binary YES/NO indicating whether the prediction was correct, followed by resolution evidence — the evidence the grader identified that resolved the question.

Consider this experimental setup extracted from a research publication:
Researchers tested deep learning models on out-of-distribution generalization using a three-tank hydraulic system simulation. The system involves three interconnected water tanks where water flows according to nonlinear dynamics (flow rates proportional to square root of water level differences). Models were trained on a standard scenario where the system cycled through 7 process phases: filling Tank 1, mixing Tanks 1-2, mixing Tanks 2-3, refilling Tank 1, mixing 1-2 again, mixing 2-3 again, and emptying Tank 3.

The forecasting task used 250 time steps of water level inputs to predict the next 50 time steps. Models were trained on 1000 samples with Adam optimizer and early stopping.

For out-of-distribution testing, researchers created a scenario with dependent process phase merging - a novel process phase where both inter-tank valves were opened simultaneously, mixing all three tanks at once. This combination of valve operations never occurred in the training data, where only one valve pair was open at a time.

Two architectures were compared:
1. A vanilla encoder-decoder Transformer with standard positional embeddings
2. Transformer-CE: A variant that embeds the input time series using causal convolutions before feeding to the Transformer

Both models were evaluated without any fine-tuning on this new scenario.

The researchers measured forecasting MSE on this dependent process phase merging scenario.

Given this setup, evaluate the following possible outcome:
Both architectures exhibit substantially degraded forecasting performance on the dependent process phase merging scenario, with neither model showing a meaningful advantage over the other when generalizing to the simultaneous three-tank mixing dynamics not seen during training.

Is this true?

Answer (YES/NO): NO